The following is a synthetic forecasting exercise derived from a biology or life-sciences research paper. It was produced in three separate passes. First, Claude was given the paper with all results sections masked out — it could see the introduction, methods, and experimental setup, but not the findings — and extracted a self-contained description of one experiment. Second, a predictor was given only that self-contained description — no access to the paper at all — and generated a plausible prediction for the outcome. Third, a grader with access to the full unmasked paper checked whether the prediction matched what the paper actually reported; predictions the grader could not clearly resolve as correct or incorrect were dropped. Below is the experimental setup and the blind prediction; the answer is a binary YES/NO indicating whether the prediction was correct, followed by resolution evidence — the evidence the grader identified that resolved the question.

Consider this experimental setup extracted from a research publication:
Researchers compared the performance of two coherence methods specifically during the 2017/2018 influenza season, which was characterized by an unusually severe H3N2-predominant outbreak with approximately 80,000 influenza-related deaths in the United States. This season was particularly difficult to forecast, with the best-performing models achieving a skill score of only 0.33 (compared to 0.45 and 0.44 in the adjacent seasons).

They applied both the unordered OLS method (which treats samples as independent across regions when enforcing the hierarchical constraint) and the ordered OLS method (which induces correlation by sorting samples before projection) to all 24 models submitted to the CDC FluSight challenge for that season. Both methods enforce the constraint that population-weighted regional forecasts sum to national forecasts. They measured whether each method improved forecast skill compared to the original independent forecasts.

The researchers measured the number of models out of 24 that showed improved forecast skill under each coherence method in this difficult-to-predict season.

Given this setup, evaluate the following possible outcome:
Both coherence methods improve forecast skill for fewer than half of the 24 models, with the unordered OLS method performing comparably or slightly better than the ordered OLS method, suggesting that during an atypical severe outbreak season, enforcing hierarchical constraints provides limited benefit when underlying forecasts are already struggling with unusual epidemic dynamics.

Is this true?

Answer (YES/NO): NO